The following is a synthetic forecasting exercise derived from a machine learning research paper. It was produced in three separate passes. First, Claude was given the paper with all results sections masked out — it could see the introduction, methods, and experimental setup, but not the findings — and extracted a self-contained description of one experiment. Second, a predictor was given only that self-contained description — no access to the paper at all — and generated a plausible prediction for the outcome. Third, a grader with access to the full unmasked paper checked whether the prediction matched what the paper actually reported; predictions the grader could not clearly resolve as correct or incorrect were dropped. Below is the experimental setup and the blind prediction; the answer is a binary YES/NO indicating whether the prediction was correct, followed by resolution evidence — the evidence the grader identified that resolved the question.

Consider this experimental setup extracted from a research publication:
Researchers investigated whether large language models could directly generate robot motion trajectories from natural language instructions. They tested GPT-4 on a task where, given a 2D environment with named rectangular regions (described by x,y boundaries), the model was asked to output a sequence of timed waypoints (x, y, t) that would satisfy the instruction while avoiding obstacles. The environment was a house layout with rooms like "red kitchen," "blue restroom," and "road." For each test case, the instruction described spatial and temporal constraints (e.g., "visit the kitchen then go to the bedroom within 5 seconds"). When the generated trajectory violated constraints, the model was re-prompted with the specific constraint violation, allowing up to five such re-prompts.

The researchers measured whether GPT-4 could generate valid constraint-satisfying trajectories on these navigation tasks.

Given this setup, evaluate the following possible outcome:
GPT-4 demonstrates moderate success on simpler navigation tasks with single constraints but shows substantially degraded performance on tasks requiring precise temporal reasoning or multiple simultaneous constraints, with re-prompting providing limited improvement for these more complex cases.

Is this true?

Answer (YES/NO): NO